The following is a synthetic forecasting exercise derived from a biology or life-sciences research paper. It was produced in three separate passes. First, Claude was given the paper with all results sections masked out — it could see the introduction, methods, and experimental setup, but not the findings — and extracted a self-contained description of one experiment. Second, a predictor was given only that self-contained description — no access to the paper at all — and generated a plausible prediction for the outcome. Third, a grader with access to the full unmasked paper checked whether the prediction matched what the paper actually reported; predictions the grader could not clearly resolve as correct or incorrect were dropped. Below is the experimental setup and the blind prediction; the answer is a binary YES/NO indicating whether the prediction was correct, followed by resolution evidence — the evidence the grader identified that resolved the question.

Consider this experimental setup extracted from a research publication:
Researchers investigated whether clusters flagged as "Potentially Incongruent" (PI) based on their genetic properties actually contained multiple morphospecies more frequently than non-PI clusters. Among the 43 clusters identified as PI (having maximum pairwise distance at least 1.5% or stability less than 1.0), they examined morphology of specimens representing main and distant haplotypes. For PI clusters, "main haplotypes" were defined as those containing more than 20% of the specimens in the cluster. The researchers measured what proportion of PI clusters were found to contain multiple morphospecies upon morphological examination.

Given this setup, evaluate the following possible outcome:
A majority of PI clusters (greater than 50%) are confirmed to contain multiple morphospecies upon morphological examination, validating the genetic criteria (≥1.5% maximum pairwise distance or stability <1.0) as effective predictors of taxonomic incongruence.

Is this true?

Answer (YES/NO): NO